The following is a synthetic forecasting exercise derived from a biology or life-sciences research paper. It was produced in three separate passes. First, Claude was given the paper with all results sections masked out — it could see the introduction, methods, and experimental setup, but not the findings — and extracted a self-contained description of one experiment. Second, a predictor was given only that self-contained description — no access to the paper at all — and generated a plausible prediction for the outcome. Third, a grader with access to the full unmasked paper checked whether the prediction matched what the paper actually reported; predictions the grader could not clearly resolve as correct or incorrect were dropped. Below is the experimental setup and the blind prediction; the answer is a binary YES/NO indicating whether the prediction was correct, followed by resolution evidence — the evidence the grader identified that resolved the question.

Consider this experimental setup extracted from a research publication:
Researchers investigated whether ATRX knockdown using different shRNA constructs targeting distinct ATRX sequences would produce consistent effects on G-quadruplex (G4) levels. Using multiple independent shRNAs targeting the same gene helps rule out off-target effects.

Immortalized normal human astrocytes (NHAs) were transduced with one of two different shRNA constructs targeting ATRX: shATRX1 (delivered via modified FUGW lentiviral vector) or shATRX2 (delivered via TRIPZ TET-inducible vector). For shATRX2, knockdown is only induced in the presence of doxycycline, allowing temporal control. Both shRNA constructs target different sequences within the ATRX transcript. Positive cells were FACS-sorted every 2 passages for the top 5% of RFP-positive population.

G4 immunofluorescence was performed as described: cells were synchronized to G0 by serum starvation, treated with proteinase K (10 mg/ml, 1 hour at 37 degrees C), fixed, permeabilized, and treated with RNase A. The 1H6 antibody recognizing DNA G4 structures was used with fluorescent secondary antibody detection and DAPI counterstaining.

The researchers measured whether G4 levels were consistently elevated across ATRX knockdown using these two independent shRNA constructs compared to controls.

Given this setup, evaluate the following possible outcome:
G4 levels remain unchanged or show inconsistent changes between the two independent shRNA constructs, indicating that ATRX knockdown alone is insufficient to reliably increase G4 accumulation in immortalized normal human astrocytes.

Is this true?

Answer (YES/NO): NO